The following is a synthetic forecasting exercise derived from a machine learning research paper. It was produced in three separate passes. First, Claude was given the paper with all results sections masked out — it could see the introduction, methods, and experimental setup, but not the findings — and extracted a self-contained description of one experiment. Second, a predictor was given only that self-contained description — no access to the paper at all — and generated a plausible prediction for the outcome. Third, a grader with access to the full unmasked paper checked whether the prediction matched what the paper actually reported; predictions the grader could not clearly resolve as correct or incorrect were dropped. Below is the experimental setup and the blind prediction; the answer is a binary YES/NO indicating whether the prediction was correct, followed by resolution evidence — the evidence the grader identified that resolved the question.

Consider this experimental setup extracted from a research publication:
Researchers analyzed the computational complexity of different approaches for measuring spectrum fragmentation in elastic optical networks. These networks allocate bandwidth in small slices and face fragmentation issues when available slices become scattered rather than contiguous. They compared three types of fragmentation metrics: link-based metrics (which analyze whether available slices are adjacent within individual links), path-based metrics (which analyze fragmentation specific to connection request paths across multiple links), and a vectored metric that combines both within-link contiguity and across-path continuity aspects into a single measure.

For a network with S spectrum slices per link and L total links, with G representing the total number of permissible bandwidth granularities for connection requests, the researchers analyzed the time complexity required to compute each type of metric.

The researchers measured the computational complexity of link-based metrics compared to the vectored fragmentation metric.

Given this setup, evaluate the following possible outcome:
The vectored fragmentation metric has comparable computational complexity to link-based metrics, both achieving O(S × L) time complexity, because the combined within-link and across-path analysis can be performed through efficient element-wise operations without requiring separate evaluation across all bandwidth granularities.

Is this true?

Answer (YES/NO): NO